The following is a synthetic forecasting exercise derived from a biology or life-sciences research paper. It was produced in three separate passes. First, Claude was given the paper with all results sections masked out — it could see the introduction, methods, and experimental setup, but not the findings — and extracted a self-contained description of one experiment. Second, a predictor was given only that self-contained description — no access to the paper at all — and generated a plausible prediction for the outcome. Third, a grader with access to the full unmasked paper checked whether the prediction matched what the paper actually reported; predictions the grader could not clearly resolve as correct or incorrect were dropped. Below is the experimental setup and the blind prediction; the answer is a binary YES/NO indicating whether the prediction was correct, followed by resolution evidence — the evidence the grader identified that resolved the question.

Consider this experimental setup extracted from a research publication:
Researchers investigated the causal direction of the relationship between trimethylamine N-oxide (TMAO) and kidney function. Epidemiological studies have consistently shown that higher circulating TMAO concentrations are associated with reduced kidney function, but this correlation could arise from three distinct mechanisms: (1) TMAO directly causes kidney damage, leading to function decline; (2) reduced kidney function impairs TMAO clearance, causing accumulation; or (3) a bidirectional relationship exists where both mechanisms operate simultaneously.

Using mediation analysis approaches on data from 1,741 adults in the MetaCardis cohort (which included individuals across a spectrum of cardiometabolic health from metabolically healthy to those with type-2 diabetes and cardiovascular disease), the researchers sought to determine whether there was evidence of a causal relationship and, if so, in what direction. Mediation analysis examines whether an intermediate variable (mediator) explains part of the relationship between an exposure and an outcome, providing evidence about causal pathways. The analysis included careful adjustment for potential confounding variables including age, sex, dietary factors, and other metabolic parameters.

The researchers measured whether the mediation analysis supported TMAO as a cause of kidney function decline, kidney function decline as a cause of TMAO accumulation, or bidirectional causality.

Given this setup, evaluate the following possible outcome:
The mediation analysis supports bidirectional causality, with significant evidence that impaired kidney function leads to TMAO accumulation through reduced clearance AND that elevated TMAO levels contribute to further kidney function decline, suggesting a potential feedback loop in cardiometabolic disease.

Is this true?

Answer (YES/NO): YES